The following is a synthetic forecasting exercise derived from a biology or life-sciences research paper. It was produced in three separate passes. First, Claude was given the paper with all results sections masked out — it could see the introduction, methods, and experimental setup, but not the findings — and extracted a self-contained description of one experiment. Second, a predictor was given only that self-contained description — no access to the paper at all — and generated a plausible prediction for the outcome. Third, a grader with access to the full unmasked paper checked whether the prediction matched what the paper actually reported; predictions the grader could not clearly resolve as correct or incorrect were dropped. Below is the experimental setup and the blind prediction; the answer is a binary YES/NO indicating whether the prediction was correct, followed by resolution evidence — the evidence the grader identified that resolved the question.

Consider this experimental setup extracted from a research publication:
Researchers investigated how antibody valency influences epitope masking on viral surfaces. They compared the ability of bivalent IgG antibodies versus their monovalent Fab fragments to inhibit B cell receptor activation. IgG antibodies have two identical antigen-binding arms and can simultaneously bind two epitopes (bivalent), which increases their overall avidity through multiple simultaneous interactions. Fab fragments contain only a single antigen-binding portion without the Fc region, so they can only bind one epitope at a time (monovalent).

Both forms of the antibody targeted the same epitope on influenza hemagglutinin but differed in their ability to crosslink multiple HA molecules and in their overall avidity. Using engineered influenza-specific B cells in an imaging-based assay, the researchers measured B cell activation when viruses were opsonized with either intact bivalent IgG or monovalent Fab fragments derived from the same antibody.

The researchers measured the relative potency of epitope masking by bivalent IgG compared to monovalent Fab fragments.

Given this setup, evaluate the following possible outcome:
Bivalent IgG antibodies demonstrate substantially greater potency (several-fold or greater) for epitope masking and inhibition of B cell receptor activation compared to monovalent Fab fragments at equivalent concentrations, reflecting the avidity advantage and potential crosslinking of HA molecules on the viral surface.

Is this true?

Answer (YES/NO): NO